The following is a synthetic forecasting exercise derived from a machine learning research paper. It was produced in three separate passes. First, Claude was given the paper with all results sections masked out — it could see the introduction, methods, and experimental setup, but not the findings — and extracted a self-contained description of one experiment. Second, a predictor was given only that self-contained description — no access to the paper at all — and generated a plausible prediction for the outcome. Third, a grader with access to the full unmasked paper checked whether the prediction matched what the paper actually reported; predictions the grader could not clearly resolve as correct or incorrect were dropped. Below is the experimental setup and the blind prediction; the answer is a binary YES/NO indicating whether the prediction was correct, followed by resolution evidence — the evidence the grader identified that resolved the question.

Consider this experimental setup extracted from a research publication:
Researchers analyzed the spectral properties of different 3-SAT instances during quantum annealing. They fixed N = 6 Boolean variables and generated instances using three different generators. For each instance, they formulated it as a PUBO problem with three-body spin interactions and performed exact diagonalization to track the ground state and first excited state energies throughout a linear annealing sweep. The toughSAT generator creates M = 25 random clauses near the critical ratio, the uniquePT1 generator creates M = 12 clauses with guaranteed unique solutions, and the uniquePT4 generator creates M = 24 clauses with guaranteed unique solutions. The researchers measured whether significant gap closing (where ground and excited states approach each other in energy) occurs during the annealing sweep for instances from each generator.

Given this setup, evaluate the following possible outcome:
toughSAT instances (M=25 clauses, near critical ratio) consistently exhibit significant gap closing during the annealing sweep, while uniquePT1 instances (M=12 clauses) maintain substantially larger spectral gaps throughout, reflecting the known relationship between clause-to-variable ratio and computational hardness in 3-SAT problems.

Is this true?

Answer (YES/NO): NO